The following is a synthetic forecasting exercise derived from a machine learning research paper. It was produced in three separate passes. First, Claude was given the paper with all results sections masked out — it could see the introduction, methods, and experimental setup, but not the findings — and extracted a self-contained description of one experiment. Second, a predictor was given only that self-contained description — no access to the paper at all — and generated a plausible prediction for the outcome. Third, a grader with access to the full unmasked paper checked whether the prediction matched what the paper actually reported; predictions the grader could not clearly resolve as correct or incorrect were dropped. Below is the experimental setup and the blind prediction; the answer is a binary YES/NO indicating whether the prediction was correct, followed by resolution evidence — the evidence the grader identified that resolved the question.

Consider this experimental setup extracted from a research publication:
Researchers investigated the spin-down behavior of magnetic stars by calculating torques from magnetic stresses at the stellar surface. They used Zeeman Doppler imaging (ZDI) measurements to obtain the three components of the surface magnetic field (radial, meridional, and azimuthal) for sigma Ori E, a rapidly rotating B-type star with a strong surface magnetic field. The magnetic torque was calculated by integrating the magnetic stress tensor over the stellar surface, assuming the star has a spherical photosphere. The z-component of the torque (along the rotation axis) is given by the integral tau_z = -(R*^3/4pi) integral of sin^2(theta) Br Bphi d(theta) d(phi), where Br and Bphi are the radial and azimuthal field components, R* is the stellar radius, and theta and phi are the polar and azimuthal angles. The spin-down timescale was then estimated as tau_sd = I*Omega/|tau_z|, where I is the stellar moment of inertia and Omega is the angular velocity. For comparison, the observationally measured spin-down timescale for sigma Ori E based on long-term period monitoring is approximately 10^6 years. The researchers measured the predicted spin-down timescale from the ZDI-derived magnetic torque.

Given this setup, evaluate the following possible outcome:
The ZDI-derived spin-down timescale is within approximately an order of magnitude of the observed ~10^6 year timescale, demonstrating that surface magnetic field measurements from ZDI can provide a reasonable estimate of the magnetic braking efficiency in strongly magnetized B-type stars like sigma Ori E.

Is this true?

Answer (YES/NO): NO